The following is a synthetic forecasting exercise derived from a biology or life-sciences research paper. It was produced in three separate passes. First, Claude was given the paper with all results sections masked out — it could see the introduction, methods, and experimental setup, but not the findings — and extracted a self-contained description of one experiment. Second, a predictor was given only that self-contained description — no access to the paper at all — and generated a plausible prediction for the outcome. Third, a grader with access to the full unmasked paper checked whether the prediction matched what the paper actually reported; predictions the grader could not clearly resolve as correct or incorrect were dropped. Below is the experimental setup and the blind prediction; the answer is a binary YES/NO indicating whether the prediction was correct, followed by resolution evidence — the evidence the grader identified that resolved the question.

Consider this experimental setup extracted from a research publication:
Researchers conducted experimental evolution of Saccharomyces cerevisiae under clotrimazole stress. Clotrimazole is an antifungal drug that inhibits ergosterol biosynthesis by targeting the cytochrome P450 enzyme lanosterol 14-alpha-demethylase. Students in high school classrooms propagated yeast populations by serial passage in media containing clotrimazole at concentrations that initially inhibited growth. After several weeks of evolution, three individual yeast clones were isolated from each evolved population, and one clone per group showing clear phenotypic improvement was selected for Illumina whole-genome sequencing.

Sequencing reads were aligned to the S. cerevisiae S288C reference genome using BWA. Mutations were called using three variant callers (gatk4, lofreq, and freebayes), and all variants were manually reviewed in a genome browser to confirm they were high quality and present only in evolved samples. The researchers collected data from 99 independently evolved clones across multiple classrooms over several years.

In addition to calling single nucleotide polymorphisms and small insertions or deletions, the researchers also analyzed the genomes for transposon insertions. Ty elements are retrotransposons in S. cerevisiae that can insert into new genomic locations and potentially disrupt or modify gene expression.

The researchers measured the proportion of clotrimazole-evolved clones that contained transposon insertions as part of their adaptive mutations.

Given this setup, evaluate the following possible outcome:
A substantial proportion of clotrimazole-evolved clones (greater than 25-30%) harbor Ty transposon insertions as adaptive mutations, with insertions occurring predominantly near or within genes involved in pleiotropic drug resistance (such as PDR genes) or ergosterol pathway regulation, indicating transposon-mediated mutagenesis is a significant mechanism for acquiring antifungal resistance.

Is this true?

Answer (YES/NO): NO